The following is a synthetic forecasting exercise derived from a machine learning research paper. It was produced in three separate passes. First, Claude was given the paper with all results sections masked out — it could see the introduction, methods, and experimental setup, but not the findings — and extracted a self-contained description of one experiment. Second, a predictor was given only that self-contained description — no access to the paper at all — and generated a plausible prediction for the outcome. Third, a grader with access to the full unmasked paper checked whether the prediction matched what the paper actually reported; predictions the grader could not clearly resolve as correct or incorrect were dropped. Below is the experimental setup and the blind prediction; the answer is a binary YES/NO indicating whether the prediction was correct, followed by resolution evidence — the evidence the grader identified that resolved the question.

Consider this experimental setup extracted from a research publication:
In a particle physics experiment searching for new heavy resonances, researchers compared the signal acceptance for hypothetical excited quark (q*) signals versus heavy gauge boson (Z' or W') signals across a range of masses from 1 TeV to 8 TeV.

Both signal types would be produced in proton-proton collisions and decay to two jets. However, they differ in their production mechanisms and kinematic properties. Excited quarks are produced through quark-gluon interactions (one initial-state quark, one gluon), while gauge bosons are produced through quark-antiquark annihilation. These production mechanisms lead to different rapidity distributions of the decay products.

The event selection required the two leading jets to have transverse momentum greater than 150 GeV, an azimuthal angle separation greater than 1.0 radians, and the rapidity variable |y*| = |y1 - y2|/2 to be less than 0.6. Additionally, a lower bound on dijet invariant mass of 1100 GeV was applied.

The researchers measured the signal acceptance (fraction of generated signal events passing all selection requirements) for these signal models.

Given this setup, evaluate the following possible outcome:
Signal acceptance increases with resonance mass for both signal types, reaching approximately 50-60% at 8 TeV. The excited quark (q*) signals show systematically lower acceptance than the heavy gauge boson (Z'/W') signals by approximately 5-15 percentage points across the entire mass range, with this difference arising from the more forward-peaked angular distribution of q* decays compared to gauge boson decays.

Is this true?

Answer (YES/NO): NO